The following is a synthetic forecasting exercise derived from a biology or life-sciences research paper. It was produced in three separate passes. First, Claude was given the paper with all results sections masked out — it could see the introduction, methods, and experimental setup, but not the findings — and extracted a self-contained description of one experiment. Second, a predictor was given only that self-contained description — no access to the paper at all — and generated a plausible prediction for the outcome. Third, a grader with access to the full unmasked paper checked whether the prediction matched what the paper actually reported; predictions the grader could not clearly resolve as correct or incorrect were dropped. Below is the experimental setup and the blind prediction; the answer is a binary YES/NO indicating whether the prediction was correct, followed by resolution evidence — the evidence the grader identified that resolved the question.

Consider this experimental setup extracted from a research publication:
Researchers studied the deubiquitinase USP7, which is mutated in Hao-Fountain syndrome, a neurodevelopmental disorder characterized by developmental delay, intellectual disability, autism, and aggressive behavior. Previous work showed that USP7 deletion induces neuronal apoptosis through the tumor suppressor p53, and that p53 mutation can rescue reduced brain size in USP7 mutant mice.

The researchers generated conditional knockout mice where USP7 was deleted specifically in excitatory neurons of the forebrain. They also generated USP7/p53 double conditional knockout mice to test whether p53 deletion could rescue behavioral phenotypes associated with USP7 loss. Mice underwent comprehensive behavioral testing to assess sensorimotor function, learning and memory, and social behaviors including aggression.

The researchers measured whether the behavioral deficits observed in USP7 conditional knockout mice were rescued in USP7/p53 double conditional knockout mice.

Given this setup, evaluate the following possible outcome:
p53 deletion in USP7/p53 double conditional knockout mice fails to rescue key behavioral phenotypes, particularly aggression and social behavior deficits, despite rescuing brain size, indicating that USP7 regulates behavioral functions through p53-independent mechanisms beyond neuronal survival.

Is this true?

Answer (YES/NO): NO